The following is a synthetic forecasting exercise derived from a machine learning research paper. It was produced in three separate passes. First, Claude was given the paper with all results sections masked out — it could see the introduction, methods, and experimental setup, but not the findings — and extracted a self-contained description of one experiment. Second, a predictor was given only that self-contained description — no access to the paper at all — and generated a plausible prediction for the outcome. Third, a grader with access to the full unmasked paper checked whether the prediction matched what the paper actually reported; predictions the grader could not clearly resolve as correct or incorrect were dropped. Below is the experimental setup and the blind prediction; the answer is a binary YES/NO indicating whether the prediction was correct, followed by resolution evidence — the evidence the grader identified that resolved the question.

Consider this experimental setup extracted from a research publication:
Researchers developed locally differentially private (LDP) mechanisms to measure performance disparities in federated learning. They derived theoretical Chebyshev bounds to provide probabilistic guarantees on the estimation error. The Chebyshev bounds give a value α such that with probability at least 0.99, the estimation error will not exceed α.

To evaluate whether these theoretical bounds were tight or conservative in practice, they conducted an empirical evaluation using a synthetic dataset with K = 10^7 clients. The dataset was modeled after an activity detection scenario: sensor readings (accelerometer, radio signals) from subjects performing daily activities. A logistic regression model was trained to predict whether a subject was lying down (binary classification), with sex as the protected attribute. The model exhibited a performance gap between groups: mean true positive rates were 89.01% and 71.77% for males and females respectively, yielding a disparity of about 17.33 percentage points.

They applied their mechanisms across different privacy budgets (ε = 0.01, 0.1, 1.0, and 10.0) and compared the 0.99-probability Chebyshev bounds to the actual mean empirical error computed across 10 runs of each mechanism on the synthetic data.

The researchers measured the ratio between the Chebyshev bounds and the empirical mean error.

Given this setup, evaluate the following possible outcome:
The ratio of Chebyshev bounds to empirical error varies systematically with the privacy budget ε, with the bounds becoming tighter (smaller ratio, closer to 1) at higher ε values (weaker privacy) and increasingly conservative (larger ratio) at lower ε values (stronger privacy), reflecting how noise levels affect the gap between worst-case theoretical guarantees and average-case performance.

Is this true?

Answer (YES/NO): NO